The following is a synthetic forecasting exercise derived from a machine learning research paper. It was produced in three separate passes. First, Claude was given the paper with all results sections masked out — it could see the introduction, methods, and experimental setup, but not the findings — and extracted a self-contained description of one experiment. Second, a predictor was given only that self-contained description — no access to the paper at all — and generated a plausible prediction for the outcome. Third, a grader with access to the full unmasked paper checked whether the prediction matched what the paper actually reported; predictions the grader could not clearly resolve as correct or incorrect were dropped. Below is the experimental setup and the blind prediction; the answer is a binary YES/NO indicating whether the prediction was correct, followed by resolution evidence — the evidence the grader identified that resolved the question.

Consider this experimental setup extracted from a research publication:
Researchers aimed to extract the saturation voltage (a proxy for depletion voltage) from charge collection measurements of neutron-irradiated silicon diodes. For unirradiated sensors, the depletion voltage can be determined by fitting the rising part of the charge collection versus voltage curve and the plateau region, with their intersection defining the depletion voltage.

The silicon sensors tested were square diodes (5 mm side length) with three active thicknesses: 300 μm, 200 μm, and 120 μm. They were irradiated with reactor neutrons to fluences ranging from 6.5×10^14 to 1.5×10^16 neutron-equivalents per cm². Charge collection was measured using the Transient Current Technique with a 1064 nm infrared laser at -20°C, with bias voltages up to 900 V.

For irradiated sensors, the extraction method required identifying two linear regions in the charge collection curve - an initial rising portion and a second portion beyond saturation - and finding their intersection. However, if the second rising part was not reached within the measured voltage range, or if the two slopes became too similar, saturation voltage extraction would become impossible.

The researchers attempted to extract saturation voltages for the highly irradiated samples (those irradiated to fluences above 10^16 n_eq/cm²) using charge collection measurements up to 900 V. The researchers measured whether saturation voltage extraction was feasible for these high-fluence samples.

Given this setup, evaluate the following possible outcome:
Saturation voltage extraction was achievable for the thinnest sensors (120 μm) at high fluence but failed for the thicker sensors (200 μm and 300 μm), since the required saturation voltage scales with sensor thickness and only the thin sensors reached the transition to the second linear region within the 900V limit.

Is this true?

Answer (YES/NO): NO